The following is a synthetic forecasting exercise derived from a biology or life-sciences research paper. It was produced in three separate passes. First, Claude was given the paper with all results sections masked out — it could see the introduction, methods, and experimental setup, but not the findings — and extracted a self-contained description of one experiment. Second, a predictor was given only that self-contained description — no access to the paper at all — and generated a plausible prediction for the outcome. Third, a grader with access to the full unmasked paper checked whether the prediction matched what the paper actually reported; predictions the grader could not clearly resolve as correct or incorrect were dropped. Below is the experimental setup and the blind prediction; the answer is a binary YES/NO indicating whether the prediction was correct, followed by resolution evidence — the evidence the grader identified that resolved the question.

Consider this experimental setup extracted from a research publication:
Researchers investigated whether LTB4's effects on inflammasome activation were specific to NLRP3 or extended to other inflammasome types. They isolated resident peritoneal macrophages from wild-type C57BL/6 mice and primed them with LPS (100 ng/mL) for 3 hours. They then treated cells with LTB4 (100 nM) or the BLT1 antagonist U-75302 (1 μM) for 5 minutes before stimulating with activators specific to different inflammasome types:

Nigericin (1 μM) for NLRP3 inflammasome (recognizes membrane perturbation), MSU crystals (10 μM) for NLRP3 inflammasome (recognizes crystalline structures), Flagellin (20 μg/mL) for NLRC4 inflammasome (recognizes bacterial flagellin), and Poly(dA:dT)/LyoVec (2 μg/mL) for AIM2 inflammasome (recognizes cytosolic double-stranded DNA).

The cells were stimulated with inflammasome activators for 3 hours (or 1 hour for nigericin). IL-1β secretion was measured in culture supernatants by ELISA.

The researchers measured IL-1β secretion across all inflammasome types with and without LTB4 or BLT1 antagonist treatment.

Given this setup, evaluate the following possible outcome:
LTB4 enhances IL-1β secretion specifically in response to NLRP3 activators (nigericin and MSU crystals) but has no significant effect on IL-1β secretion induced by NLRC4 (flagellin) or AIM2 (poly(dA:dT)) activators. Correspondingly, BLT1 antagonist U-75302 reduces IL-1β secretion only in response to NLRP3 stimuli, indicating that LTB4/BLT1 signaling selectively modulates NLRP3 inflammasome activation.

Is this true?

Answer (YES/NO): NO